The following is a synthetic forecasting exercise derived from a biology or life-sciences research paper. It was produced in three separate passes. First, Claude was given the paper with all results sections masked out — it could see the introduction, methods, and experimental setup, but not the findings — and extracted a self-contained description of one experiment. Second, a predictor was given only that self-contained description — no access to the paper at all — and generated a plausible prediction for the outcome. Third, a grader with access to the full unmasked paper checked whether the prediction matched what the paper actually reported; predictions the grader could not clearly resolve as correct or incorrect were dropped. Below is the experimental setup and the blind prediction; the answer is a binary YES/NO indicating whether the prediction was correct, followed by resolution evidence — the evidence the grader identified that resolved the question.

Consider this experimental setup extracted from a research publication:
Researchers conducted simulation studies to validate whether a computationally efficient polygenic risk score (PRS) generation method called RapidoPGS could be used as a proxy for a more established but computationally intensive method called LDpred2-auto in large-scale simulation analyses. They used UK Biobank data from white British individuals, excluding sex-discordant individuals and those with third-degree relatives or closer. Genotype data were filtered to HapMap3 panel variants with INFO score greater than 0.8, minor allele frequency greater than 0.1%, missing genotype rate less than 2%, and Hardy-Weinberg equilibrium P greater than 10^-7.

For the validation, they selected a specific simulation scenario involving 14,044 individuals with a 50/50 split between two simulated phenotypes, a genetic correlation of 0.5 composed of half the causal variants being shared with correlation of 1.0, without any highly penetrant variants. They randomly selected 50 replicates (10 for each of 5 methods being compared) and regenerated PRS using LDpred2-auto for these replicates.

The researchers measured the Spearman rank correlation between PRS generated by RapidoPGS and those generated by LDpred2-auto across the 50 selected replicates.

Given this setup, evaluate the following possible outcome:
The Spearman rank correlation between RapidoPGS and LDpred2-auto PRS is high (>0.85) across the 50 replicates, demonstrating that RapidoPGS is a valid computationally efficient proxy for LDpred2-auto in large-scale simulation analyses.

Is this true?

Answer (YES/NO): NO